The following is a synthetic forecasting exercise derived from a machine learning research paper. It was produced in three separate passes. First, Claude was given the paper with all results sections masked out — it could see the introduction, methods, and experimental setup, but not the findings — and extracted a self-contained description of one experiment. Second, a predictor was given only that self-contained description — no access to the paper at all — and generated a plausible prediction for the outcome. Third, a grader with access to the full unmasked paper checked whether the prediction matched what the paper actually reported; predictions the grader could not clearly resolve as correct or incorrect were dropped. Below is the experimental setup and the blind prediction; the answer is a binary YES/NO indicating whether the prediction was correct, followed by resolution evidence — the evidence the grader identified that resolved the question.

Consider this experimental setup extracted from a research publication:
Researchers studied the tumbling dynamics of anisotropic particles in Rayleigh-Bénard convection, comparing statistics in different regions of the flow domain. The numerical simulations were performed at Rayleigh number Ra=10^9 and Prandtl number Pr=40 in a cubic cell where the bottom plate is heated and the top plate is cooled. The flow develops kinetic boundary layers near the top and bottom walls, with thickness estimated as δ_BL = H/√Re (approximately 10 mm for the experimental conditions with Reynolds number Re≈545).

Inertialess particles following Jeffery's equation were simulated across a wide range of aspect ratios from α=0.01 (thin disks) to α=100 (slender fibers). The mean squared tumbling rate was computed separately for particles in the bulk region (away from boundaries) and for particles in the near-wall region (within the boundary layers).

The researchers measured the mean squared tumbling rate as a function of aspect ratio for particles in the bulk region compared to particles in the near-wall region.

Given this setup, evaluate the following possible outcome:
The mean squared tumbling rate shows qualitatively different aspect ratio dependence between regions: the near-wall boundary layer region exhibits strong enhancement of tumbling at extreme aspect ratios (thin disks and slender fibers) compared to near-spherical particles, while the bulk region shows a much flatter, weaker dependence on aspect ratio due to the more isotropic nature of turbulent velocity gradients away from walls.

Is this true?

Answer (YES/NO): NO